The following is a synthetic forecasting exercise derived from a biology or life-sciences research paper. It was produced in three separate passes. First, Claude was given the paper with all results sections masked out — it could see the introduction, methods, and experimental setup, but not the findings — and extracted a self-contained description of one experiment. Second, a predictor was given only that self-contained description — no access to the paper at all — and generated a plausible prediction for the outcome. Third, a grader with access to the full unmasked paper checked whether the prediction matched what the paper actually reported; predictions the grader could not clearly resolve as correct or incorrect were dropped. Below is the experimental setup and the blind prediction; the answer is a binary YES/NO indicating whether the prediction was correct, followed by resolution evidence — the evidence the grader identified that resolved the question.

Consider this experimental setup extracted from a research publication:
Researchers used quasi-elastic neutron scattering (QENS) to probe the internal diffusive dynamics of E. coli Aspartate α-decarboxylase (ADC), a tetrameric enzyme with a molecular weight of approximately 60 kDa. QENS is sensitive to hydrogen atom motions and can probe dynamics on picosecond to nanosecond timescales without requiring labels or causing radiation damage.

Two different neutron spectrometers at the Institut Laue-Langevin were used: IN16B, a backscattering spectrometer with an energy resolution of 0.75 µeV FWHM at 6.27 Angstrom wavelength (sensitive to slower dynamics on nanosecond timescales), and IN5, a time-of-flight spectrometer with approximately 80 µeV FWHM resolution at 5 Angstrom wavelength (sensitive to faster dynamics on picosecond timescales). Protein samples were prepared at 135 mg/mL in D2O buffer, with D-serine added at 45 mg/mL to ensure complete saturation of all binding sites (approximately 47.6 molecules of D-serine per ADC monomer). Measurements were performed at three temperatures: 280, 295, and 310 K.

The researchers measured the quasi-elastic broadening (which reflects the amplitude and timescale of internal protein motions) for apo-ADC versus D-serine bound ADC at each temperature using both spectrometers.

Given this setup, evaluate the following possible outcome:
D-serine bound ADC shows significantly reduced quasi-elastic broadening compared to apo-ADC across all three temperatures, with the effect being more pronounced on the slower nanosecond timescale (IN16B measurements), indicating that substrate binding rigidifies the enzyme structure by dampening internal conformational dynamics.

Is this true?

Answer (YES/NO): NO